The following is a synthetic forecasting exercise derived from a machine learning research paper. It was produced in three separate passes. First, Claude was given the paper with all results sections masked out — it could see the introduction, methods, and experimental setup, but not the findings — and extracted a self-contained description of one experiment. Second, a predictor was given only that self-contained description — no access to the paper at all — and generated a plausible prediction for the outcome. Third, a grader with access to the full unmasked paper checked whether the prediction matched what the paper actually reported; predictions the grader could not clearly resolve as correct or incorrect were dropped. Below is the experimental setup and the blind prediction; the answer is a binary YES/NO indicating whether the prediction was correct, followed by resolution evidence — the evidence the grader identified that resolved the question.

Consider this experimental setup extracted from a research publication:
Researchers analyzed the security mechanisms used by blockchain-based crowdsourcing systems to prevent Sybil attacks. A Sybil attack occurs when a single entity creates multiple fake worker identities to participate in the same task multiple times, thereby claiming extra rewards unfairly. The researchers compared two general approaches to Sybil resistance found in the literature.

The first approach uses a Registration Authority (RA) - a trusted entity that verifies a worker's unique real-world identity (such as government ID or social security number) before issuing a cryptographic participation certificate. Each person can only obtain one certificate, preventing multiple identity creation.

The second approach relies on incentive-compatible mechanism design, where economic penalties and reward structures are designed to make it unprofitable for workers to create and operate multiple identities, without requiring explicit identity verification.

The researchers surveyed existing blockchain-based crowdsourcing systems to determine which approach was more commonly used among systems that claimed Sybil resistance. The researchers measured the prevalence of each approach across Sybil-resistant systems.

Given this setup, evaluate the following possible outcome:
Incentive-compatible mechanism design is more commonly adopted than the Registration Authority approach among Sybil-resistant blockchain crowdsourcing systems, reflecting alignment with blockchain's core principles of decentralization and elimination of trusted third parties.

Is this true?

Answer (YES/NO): NO